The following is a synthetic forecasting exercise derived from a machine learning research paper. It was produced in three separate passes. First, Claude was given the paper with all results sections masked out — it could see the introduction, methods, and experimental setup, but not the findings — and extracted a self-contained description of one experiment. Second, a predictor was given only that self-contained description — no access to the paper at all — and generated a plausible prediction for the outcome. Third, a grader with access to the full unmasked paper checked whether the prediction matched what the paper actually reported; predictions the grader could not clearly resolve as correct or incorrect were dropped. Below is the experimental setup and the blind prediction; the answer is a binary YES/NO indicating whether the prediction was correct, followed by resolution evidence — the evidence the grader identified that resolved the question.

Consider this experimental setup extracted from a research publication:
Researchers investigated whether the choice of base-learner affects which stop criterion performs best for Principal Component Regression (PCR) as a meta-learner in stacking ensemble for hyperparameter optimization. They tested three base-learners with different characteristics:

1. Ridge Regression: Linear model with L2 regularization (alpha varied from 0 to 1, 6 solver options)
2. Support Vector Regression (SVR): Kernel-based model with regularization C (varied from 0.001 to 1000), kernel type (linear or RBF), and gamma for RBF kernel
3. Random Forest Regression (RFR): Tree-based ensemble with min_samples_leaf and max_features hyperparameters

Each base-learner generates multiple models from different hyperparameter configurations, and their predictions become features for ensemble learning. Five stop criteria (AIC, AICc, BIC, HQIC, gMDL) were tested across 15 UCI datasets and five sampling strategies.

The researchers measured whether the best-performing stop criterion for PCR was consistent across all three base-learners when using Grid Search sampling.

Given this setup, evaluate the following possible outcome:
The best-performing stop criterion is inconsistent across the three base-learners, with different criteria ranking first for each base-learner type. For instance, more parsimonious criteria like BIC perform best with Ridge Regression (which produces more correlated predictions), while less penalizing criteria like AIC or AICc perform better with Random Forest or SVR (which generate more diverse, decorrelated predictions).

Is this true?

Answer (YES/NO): NO